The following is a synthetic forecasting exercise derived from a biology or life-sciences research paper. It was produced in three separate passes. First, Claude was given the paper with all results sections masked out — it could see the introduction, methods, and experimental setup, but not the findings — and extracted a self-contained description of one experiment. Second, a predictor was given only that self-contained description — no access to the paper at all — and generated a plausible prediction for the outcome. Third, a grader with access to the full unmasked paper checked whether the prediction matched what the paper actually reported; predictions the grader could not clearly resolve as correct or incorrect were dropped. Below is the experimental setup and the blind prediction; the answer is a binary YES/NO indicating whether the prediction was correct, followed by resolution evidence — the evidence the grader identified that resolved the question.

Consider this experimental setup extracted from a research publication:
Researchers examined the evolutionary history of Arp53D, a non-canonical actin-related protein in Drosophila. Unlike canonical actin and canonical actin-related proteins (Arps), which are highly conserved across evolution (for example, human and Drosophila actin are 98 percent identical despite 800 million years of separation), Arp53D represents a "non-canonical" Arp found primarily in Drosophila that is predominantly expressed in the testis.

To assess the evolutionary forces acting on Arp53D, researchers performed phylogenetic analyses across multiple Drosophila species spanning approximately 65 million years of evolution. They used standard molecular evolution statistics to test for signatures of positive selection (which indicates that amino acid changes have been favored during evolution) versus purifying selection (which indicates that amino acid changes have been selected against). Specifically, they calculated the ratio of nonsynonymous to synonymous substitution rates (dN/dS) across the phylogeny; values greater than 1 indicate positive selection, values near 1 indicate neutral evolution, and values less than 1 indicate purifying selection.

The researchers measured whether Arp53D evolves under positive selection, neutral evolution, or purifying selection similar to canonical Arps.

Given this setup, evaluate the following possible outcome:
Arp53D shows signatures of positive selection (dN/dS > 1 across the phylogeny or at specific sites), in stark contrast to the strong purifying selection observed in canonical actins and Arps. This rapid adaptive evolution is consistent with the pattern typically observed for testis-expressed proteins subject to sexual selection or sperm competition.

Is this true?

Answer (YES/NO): YES